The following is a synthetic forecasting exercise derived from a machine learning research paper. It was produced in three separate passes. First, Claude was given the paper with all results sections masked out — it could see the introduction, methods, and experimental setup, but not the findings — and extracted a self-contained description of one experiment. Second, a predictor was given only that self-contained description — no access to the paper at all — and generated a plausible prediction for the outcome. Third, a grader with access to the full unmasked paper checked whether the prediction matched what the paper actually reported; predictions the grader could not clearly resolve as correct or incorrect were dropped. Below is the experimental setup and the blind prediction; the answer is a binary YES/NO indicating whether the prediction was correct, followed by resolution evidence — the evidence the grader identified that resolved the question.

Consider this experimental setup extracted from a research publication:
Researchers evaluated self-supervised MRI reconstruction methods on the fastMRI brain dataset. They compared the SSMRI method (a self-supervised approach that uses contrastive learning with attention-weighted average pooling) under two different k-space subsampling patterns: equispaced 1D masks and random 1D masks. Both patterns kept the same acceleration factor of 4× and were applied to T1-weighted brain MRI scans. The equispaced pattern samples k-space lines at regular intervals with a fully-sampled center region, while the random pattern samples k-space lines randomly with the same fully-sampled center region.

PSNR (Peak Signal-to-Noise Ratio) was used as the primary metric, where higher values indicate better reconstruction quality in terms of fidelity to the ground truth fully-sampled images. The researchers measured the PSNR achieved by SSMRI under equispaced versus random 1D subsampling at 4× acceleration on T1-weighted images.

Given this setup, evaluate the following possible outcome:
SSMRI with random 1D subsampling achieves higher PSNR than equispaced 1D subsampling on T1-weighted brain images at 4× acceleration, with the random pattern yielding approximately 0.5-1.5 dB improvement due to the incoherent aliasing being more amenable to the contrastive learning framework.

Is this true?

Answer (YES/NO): NO